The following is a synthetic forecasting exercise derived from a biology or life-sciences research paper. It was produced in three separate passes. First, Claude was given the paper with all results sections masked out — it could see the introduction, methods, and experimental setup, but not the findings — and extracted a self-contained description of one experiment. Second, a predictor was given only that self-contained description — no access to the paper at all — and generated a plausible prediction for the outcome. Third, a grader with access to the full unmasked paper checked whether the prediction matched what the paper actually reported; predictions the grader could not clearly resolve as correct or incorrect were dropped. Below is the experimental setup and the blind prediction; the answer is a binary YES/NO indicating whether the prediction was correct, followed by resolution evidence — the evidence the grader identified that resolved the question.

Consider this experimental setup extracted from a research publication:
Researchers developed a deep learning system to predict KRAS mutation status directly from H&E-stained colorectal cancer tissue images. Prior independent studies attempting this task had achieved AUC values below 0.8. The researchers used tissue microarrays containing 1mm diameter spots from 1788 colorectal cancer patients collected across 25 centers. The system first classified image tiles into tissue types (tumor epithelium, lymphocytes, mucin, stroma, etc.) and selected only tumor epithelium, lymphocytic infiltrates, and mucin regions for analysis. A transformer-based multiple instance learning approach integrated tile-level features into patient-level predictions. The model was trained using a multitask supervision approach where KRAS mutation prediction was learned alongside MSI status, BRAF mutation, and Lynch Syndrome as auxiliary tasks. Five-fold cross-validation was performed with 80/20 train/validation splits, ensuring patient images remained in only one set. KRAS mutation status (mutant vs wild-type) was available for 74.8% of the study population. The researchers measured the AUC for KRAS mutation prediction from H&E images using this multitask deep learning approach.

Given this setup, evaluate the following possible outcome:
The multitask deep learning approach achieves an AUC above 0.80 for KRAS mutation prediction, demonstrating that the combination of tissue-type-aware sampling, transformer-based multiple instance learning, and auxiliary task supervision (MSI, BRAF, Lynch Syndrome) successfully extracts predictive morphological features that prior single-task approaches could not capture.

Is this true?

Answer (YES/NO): NO